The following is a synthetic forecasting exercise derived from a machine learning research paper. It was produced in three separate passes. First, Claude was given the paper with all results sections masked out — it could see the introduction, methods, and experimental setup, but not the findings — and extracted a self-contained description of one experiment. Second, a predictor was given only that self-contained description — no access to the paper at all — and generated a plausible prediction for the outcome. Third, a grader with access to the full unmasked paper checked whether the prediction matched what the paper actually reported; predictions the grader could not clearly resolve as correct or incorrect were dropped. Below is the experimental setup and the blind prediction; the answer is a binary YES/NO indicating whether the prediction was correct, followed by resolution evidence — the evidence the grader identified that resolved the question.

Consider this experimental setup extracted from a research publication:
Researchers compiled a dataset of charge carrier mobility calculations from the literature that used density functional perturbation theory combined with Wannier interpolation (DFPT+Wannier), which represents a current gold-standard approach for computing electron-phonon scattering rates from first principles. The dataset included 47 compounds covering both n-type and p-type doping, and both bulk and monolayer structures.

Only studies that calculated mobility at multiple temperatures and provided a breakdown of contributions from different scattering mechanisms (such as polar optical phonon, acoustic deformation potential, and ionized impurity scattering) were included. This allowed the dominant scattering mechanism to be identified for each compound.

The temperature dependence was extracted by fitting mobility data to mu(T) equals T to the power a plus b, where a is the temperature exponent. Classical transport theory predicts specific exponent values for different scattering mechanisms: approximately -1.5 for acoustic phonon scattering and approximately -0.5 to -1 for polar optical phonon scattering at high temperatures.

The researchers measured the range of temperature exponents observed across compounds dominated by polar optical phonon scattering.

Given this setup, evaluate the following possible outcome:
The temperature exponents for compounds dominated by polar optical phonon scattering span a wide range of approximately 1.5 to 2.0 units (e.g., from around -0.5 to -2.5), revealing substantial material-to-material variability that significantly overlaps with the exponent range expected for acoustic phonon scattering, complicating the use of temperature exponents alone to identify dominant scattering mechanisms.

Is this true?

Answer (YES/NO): NO